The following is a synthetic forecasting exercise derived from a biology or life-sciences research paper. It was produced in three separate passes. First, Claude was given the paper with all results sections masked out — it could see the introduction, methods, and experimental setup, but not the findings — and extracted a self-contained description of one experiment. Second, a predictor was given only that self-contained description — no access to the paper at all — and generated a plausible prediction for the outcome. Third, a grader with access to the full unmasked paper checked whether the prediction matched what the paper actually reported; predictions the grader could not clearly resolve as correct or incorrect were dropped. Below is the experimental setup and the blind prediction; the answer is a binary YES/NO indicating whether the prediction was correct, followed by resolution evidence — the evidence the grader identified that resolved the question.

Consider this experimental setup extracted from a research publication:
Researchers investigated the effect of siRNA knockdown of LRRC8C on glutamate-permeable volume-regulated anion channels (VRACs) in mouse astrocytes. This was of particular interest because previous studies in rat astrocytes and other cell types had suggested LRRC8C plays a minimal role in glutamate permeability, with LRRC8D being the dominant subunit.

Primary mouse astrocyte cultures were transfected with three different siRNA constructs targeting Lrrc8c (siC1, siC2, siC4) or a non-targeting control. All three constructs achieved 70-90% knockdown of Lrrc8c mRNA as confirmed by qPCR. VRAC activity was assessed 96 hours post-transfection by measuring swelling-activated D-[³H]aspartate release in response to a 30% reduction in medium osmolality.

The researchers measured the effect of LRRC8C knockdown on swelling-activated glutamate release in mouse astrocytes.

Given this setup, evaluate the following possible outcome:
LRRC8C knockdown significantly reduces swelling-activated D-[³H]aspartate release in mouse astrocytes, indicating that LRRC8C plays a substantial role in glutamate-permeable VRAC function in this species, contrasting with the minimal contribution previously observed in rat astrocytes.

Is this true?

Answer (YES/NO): YES